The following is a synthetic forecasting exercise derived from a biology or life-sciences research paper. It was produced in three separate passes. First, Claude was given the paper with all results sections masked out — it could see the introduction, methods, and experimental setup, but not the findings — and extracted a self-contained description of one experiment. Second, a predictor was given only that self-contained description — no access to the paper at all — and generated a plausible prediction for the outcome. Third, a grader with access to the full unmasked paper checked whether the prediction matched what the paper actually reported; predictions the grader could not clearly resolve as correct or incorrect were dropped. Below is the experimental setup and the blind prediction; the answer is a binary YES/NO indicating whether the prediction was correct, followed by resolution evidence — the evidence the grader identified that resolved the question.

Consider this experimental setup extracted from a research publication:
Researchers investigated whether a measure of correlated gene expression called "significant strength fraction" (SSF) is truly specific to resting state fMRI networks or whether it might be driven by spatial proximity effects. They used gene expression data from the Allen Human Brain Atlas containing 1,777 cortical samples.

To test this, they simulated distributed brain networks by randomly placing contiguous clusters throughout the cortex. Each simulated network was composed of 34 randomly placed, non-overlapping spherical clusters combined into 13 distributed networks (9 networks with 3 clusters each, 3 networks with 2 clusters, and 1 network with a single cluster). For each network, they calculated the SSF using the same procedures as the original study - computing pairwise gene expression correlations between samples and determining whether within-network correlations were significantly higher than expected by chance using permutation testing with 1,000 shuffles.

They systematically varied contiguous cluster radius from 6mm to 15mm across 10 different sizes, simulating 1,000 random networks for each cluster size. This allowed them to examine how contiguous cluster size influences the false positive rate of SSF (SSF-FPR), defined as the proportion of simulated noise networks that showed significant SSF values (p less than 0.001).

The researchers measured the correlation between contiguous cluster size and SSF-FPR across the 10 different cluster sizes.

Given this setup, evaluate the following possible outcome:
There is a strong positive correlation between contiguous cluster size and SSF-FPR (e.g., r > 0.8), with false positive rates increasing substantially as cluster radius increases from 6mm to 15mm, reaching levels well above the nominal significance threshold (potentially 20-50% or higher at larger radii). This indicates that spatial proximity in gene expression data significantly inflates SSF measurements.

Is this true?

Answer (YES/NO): YES